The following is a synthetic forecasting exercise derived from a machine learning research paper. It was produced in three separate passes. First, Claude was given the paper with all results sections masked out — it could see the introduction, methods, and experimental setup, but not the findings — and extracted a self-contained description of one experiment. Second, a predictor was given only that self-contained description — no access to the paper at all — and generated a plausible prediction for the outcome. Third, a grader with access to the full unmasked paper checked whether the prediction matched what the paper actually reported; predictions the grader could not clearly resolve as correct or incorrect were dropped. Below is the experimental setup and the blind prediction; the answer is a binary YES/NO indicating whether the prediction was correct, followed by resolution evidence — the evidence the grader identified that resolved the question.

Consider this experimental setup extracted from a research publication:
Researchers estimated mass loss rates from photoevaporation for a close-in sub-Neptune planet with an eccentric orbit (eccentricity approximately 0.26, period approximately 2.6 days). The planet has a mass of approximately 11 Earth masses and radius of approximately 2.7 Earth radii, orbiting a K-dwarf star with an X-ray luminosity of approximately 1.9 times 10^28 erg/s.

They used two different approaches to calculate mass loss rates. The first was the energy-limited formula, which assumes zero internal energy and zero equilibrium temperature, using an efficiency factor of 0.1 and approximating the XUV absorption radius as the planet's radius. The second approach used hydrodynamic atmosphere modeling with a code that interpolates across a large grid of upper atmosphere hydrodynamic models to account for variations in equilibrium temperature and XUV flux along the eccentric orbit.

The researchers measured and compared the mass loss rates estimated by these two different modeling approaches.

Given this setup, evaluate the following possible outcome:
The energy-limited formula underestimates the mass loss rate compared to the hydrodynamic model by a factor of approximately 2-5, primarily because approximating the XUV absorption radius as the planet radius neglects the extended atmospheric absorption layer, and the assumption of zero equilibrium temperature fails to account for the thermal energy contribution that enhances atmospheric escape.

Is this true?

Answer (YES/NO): NO